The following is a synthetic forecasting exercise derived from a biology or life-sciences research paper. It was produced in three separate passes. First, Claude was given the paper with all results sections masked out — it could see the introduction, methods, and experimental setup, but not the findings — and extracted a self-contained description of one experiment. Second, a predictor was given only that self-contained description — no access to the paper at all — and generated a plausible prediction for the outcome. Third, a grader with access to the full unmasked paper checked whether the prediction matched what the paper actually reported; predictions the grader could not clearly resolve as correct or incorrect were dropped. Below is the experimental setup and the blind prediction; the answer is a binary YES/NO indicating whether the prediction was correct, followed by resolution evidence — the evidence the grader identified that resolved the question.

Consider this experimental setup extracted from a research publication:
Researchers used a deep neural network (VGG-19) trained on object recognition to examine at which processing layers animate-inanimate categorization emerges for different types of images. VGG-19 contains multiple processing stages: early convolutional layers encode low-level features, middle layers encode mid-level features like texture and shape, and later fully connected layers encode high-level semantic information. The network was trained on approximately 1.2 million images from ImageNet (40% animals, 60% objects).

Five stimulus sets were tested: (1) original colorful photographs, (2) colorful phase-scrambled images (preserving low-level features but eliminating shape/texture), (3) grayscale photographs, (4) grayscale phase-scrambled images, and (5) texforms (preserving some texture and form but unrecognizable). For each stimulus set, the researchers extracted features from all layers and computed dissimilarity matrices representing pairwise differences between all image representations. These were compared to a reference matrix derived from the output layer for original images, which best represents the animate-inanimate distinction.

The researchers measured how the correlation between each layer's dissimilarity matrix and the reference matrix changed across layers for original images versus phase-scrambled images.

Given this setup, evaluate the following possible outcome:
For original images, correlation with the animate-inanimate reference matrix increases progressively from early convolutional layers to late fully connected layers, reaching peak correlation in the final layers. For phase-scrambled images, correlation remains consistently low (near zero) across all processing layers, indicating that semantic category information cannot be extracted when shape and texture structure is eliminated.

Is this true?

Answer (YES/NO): NO